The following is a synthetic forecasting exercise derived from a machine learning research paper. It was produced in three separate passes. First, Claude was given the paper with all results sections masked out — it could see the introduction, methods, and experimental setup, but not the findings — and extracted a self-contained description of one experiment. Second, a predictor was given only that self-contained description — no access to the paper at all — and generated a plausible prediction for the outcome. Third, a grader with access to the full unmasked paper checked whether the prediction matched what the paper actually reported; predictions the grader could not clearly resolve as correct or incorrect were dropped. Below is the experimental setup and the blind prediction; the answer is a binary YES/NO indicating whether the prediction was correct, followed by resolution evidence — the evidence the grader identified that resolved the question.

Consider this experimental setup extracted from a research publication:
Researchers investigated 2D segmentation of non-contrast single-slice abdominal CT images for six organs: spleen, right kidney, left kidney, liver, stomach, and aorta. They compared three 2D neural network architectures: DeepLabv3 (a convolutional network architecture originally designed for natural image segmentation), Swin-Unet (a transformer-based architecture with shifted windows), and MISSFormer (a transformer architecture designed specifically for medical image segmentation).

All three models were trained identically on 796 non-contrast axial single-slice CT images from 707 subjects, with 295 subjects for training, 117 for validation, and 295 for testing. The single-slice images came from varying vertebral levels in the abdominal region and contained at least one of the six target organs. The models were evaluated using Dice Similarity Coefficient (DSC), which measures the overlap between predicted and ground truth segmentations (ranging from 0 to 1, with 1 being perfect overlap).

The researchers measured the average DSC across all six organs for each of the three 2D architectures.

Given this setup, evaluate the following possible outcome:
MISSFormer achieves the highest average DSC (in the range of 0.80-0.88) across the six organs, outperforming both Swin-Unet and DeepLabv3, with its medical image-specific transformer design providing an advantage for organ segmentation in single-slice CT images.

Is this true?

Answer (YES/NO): YES